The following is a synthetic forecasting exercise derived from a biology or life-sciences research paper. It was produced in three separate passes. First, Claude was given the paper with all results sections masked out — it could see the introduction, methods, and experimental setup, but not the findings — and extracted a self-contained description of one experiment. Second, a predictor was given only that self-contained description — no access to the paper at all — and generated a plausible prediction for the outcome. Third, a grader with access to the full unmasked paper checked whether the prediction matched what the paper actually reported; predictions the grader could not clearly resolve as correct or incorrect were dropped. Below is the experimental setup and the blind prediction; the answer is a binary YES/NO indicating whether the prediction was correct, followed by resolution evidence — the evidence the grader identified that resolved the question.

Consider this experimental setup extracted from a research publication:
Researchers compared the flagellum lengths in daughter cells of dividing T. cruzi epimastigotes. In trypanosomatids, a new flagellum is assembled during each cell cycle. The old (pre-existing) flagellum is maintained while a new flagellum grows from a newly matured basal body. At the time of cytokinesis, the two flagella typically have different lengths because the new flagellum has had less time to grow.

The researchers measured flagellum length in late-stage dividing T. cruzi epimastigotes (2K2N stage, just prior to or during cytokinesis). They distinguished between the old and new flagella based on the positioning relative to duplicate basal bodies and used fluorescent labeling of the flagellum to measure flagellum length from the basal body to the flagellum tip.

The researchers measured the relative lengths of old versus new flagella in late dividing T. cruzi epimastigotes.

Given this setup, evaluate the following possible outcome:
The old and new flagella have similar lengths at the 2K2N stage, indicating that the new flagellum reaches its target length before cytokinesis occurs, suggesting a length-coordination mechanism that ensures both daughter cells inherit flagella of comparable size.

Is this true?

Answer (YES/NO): NO